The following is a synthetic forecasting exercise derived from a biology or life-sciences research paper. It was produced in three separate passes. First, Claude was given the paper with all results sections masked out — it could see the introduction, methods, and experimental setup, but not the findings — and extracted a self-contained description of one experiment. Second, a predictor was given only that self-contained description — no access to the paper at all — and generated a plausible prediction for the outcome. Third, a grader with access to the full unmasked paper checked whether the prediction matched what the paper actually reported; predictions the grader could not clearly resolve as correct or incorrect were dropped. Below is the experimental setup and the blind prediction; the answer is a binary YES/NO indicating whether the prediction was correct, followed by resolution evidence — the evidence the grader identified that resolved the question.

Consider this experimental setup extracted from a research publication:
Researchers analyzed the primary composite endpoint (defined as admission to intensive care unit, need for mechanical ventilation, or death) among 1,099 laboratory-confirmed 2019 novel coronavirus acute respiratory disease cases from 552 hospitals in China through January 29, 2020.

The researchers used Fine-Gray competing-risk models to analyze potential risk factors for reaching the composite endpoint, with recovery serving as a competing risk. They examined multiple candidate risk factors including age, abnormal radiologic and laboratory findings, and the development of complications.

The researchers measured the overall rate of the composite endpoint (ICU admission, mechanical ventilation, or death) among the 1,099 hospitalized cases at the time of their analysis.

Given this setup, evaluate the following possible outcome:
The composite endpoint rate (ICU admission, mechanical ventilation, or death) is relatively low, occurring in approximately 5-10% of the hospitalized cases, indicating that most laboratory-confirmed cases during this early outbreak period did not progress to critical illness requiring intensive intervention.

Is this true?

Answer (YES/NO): YES